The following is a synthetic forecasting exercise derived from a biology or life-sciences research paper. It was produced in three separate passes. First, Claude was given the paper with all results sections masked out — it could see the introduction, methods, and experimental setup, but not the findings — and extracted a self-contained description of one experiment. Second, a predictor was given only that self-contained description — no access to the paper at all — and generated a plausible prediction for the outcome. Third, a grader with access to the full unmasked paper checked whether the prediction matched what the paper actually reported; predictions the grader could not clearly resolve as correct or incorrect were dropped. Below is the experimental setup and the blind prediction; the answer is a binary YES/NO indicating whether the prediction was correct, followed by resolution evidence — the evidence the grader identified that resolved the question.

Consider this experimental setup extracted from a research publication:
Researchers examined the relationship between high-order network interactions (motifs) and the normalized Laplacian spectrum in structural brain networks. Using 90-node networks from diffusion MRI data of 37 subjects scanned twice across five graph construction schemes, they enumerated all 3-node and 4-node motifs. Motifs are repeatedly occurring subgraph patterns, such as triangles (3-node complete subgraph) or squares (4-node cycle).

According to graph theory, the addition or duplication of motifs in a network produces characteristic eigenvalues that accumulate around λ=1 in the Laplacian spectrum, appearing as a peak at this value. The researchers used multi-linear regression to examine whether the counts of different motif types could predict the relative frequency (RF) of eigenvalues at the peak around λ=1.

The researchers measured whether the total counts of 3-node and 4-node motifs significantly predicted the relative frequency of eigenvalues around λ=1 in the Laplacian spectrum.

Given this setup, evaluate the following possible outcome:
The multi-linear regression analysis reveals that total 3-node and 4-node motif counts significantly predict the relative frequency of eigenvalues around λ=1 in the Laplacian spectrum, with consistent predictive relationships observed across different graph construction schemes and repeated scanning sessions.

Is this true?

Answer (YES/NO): NO